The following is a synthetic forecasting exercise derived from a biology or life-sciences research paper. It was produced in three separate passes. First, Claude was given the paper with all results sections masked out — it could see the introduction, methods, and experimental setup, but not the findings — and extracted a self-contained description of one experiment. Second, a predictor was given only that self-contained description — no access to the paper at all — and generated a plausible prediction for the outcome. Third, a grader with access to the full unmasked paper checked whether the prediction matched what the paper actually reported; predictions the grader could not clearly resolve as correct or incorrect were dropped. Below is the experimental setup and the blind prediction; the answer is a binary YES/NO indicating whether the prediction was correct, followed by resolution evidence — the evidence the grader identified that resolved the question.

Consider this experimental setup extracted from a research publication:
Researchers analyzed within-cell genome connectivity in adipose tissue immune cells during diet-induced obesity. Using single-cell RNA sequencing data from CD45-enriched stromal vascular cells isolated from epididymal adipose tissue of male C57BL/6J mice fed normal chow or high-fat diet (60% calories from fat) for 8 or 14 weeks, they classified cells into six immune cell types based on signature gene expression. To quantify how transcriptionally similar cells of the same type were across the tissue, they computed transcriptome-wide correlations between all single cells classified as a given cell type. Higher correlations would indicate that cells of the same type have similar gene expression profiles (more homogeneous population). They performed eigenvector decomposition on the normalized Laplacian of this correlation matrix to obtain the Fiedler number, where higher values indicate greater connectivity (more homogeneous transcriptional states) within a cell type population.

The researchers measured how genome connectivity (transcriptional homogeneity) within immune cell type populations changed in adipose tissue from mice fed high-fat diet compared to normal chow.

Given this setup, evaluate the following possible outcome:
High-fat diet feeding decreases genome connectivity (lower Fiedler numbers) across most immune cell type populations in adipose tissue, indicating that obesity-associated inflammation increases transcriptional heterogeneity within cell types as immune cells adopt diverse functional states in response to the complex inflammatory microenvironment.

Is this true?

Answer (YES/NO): YES